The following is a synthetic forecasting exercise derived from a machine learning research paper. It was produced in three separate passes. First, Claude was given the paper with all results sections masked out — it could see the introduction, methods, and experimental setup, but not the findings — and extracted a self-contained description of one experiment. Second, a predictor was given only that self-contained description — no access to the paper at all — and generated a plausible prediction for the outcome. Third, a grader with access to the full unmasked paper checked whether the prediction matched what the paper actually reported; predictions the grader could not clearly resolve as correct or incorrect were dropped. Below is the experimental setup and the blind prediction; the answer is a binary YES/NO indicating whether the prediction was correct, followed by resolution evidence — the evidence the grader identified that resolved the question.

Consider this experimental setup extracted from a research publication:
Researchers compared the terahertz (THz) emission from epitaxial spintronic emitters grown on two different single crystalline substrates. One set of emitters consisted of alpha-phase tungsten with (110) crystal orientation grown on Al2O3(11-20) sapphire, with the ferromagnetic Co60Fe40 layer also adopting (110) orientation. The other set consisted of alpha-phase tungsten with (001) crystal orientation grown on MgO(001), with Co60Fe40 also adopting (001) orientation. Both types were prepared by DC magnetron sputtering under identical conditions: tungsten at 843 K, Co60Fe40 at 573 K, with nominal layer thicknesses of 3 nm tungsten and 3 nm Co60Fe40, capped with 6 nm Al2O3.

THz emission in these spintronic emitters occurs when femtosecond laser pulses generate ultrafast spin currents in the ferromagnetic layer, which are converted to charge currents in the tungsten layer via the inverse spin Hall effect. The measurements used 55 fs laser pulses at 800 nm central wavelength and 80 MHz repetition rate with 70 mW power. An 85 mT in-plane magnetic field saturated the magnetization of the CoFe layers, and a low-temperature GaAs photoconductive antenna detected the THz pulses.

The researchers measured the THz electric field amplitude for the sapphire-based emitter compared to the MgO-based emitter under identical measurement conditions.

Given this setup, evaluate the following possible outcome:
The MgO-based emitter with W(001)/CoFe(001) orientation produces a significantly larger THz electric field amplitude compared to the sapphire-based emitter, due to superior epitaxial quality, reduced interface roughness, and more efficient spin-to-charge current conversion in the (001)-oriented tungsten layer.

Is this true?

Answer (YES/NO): NO